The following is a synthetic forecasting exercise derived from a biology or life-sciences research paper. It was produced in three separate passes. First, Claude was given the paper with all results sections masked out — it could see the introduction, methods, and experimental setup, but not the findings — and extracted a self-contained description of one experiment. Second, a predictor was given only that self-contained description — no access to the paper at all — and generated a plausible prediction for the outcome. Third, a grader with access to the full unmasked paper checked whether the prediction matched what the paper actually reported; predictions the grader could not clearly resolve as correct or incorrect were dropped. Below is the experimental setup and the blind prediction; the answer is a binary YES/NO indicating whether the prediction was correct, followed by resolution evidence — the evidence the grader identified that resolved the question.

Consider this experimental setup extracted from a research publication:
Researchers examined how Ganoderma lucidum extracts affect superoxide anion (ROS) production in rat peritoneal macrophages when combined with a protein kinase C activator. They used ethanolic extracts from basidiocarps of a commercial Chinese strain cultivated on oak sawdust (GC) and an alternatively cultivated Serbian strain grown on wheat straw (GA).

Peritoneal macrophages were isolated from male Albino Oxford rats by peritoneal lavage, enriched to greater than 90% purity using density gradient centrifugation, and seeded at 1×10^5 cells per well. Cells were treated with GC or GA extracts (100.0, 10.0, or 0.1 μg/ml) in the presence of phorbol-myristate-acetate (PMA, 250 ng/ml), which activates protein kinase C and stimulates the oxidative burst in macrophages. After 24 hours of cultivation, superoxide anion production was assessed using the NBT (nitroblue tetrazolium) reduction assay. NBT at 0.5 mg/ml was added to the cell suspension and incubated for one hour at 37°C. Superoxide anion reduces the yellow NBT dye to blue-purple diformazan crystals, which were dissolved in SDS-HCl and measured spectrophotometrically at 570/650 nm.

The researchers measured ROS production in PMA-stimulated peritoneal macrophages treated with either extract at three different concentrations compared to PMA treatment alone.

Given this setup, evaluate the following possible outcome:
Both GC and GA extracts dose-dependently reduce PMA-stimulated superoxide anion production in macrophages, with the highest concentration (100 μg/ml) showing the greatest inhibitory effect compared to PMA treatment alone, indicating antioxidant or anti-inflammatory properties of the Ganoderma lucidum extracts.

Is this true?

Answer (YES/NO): NO